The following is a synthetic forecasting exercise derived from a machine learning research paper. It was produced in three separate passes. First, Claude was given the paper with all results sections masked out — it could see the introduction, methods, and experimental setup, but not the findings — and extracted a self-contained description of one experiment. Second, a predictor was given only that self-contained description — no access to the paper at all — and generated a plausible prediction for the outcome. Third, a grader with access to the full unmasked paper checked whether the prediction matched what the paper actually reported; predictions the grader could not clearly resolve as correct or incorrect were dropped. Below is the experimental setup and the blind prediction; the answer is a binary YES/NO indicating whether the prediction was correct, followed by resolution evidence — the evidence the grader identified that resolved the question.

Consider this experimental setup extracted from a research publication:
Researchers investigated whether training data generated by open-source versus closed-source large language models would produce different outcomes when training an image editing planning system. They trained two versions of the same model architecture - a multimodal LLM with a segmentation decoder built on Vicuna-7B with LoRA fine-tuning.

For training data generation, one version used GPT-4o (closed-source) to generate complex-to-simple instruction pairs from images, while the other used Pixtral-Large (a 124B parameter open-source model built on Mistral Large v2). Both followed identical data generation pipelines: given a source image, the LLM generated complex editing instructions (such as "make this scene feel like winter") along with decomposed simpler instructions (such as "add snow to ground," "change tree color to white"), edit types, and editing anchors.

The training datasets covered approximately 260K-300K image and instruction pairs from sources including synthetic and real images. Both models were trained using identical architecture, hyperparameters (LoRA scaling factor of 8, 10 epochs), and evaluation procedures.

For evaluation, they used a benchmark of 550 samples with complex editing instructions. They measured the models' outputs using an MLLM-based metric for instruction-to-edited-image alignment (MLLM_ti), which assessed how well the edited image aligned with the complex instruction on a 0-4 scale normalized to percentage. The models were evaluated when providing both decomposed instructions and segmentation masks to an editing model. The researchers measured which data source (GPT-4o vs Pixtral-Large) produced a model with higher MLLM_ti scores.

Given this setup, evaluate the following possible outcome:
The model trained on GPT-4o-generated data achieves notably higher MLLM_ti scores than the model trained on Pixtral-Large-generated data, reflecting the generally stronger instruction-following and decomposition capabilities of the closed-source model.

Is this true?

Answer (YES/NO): NO